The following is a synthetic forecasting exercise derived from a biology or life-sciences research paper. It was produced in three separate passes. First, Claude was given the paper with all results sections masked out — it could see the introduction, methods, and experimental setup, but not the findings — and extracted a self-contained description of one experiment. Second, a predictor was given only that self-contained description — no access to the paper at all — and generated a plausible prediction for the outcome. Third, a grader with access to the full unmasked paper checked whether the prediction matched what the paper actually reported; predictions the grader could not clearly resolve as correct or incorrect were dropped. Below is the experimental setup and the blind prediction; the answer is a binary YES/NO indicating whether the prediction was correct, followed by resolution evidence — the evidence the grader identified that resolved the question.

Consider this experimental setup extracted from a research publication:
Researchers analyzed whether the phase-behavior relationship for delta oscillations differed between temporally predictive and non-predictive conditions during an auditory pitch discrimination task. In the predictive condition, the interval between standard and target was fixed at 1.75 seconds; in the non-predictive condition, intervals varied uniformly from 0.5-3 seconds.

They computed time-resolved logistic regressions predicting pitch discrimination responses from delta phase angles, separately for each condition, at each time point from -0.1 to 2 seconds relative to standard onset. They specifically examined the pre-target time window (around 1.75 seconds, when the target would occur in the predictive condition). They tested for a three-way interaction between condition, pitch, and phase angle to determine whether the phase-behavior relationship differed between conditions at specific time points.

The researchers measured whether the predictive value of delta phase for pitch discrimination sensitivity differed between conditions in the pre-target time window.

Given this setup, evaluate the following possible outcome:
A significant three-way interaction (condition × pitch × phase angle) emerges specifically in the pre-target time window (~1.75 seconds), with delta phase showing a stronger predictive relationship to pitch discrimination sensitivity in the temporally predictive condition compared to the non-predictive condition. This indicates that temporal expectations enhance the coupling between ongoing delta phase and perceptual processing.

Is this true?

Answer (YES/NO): YES